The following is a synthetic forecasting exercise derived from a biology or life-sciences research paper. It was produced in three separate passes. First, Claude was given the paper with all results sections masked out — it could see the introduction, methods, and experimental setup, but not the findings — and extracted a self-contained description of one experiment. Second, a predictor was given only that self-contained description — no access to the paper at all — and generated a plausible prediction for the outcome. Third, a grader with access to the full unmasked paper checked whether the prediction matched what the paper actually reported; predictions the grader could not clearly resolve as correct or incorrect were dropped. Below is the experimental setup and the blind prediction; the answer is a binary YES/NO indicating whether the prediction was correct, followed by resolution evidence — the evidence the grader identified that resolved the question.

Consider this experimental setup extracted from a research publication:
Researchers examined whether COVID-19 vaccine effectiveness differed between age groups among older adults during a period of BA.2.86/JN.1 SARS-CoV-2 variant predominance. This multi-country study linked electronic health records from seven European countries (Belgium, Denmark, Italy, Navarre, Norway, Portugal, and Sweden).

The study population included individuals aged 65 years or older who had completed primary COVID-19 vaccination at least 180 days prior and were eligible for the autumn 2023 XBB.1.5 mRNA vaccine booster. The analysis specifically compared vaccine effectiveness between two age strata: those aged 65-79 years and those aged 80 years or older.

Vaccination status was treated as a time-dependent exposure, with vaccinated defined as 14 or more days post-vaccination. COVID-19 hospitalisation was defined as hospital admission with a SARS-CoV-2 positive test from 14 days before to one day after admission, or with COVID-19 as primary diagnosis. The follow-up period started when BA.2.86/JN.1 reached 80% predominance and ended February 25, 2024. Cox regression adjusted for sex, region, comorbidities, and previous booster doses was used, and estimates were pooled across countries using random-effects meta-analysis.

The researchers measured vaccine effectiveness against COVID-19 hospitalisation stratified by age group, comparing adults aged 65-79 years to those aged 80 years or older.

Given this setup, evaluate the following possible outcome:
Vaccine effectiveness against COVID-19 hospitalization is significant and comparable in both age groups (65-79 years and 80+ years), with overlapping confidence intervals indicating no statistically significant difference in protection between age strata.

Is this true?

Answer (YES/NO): NO